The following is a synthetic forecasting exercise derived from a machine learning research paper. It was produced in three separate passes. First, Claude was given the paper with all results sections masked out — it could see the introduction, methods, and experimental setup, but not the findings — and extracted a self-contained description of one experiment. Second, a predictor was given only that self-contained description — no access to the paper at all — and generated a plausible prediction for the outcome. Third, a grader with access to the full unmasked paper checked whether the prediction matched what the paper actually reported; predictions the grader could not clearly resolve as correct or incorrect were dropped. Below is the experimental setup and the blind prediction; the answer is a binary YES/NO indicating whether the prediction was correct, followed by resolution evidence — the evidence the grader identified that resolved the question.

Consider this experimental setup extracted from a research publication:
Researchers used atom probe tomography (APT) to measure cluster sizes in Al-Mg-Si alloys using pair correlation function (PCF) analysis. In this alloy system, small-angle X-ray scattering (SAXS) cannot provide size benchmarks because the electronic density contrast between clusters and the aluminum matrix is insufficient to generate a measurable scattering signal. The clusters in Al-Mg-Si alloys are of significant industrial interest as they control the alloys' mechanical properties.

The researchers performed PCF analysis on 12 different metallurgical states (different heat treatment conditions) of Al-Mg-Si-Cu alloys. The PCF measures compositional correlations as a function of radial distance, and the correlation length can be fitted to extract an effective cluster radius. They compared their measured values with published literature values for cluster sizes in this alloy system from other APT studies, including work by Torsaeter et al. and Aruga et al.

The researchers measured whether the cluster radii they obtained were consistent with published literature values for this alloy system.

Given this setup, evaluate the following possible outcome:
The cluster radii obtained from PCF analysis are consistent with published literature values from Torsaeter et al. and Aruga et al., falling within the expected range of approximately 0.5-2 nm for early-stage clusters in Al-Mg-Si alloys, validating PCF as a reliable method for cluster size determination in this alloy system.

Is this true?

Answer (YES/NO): NO